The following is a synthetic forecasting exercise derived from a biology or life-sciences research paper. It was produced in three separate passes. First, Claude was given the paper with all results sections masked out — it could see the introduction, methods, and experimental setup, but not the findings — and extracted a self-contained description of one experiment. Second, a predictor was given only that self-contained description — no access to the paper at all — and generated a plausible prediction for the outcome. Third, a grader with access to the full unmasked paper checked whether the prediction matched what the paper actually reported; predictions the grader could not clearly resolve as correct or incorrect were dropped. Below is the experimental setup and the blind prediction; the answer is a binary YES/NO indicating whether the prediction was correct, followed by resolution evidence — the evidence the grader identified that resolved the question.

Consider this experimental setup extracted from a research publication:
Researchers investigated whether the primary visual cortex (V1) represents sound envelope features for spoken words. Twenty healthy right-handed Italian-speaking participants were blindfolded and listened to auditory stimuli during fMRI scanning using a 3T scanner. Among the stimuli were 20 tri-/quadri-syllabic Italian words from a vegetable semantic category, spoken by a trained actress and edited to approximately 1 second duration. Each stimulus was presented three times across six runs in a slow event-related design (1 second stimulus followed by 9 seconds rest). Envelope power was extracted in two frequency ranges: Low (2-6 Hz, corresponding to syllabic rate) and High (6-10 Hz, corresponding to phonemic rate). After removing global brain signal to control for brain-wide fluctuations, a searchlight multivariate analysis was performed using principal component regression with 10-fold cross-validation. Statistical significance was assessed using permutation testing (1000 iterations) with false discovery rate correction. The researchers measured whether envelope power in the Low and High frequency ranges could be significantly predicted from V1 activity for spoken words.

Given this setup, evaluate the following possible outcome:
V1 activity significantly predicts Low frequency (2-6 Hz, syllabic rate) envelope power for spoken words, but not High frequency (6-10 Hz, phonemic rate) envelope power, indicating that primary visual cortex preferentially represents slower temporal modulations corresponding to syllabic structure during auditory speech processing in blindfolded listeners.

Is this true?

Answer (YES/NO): NO